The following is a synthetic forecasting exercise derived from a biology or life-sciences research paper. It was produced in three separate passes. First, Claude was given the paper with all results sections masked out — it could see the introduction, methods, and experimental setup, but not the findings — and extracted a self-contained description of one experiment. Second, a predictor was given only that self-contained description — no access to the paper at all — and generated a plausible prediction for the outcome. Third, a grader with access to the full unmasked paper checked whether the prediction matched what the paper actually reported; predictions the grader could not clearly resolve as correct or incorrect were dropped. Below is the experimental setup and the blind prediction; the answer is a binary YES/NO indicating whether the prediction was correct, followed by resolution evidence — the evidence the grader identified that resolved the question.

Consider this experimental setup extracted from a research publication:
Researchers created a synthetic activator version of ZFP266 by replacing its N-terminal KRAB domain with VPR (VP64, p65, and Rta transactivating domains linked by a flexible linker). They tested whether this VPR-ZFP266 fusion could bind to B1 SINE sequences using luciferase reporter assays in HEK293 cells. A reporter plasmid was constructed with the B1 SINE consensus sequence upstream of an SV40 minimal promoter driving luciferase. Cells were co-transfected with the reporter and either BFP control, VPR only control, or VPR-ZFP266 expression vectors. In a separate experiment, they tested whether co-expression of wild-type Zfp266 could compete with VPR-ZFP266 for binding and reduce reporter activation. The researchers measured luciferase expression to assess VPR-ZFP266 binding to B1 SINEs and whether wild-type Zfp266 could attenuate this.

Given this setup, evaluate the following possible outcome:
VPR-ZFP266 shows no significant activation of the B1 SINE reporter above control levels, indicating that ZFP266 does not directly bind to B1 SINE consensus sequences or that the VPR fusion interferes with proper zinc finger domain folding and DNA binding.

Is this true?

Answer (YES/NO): NO